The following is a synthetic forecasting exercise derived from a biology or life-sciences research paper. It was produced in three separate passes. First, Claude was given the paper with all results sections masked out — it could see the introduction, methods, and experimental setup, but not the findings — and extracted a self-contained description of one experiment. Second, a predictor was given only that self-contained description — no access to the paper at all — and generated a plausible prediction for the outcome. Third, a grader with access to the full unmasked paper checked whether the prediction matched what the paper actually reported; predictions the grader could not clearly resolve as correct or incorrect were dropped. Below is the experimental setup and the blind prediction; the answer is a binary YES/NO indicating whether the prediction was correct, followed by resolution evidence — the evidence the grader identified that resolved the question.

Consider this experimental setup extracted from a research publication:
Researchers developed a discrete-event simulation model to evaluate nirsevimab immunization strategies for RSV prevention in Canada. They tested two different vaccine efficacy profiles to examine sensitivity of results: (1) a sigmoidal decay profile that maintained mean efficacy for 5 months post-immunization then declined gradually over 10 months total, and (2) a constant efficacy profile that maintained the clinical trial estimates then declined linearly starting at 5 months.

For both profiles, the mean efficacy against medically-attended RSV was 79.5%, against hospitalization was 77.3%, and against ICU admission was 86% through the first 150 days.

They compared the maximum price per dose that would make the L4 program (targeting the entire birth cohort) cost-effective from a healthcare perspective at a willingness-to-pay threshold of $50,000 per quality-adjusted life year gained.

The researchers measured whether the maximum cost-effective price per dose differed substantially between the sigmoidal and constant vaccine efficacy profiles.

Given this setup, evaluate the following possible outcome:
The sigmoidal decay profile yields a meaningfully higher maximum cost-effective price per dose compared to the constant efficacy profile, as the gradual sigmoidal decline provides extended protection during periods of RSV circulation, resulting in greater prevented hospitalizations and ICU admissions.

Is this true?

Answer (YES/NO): NO